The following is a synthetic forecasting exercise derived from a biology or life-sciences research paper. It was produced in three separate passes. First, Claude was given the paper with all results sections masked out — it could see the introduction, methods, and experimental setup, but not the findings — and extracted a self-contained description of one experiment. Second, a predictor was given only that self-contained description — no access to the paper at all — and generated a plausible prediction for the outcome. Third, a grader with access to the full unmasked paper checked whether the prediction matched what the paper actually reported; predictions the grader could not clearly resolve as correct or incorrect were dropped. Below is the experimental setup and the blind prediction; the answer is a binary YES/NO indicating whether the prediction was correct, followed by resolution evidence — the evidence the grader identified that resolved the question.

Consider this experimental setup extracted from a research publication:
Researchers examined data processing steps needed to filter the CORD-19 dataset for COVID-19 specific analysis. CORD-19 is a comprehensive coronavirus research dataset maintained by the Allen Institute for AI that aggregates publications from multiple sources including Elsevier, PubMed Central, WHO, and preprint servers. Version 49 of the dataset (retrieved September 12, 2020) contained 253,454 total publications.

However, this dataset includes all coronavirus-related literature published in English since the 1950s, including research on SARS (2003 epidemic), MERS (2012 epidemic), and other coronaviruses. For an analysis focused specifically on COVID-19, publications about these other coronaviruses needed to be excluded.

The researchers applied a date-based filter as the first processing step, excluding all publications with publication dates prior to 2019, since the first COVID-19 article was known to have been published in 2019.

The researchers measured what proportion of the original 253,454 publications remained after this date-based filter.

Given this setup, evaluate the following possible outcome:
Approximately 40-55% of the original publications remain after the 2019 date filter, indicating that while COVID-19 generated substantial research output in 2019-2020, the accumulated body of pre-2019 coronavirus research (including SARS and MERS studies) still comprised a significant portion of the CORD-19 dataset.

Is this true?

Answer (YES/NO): NO